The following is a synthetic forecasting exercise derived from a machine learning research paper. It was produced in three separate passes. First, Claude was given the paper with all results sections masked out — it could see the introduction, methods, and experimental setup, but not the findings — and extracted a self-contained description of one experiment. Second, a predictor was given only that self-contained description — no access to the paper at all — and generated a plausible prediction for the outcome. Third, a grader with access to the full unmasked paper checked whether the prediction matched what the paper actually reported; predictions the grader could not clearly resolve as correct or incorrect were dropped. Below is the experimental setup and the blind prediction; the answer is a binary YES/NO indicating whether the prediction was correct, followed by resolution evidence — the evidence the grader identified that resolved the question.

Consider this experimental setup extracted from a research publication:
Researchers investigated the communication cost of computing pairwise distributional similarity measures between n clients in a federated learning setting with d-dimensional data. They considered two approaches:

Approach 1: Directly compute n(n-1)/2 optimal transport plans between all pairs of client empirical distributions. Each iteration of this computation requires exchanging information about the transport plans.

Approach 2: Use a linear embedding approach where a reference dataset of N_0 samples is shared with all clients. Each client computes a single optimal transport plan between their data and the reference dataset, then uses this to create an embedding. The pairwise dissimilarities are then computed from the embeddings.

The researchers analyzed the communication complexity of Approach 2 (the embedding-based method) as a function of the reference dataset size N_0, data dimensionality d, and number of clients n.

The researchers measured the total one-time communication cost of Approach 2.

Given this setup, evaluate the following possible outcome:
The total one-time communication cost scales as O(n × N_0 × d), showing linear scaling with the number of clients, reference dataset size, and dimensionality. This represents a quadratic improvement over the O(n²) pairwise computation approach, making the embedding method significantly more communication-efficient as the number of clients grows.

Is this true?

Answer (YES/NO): YES